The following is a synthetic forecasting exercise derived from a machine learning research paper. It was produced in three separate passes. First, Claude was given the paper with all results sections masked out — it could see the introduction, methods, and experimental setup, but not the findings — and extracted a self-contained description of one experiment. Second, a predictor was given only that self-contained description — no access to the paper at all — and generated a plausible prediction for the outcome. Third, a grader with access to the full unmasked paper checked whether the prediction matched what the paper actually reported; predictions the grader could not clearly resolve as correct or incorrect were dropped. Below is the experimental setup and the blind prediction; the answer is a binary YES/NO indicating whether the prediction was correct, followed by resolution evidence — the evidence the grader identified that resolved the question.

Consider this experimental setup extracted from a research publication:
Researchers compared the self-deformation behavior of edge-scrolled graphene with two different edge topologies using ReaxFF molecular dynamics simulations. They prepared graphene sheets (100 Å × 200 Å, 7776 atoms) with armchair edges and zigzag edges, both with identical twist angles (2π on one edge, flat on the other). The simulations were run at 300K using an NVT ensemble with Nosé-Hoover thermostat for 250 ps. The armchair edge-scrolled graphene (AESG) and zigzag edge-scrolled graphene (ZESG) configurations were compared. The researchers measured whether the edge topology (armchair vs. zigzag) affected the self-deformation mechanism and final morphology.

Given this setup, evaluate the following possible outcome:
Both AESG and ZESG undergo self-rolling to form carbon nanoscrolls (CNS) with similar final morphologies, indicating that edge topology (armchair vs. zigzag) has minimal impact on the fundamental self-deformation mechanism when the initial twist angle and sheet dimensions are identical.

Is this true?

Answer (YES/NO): NO